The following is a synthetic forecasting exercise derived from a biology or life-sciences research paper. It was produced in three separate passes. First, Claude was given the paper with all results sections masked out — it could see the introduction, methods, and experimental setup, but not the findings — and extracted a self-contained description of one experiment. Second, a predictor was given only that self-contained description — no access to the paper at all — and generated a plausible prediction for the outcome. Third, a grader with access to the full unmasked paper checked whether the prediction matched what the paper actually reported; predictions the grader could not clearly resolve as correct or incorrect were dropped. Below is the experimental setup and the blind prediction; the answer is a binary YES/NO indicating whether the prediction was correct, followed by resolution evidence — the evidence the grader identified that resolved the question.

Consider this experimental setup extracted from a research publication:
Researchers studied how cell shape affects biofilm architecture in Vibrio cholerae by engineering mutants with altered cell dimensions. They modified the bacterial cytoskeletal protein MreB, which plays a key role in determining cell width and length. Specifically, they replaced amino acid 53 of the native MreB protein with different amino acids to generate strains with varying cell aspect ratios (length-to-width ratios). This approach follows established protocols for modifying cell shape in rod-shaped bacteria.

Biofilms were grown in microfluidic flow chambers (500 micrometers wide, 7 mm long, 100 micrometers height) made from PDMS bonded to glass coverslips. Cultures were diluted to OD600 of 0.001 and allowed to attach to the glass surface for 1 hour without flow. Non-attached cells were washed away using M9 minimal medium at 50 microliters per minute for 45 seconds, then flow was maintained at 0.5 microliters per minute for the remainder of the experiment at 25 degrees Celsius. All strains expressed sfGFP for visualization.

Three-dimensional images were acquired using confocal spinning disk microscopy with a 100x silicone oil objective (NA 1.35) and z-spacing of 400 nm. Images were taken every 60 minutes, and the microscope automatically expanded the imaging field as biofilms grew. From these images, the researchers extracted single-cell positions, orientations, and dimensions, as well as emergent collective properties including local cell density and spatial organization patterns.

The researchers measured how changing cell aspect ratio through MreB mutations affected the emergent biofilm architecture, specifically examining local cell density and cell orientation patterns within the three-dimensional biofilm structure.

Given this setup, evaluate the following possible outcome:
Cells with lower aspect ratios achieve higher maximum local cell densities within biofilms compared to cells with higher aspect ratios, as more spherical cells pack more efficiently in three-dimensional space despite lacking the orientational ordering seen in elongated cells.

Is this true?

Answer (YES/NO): NO